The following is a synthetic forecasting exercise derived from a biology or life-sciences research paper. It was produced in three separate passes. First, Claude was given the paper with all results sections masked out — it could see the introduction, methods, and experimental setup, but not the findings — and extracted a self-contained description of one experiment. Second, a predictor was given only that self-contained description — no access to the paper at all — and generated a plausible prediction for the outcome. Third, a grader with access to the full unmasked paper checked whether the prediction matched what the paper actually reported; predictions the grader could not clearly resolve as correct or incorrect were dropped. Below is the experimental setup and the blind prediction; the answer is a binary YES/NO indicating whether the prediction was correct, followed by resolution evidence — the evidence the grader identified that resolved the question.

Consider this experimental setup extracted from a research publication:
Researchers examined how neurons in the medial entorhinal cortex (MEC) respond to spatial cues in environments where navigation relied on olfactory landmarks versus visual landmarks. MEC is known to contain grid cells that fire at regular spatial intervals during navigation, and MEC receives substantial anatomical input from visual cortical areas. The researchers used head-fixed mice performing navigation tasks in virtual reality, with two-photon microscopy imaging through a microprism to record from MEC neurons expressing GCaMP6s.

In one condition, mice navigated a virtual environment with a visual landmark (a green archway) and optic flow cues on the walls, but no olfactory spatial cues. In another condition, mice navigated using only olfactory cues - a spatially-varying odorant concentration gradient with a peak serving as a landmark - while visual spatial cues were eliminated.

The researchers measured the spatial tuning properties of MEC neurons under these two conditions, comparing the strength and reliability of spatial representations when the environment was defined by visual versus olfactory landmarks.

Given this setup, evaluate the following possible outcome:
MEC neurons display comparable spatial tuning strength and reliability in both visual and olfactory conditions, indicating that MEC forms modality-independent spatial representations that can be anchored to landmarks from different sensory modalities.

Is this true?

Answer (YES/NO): NO